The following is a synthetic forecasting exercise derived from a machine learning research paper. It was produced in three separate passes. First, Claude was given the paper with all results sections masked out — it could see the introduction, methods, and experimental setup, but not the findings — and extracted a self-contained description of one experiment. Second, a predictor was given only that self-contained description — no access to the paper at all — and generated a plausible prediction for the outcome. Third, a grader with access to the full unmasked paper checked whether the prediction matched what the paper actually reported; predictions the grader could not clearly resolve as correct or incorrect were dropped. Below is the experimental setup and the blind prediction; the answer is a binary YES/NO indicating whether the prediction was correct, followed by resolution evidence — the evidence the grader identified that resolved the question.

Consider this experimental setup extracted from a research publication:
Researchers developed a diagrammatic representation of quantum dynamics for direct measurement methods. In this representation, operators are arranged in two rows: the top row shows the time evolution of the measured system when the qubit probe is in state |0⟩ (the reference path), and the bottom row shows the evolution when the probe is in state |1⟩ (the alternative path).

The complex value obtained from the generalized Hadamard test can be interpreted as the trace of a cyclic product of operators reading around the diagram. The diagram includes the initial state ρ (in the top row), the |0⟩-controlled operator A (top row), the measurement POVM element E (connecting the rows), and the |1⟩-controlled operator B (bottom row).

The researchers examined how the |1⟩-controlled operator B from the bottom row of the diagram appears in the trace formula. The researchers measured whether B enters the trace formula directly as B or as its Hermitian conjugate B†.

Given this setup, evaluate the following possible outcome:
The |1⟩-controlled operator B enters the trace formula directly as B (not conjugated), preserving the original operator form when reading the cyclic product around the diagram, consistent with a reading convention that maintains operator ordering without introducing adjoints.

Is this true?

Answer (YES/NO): NO